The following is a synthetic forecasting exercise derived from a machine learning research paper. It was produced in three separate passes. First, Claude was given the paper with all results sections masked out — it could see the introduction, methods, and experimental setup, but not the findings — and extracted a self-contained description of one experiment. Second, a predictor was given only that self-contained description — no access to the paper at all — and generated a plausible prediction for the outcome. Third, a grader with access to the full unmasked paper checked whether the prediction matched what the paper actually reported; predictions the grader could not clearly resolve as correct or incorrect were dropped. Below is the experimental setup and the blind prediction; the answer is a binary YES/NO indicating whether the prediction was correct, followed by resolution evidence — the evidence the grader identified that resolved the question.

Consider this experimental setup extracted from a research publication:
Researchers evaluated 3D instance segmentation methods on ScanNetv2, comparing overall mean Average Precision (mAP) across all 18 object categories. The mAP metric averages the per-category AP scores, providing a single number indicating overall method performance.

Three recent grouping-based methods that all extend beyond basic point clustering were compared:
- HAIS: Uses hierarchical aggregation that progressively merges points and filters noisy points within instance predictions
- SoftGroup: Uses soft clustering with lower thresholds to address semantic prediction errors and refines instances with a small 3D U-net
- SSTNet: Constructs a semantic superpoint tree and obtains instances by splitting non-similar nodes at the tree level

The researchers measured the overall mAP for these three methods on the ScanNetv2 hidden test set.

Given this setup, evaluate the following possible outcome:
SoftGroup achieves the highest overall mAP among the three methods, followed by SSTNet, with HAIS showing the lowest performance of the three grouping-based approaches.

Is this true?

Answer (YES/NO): NO